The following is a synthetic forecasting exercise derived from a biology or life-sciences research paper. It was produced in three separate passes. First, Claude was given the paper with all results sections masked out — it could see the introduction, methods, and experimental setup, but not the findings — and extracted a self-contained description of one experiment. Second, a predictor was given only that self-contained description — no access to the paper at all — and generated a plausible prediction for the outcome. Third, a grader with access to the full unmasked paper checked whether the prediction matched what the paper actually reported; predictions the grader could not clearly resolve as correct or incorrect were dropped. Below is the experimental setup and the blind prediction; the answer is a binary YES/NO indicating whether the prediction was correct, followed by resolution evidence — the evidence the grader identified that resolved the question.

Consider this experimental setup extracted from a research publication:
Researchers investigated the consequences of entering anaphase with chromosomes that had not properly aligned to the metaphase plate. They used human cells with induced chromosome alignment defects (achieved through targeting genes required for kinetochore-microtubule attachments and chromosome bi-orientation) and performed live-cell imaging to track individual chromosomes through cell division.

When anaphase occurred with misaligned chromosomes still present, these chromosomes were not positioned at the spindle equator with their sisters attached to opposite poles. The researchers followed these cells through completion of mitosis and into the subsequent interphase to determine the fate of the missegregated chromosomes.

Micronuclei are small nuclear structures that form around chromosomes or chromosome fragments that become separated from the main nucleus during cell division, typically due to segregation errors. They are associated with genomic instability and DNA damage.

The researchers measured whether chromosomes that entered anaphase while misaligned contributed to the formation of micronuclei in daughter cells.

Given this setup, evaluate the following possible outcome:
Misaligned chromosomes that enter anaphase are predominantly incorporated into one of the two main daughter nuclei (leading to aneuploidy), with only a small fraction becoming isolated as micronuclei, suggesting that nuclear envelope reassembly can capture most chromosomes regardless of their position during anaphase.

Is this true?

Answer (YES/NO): NO